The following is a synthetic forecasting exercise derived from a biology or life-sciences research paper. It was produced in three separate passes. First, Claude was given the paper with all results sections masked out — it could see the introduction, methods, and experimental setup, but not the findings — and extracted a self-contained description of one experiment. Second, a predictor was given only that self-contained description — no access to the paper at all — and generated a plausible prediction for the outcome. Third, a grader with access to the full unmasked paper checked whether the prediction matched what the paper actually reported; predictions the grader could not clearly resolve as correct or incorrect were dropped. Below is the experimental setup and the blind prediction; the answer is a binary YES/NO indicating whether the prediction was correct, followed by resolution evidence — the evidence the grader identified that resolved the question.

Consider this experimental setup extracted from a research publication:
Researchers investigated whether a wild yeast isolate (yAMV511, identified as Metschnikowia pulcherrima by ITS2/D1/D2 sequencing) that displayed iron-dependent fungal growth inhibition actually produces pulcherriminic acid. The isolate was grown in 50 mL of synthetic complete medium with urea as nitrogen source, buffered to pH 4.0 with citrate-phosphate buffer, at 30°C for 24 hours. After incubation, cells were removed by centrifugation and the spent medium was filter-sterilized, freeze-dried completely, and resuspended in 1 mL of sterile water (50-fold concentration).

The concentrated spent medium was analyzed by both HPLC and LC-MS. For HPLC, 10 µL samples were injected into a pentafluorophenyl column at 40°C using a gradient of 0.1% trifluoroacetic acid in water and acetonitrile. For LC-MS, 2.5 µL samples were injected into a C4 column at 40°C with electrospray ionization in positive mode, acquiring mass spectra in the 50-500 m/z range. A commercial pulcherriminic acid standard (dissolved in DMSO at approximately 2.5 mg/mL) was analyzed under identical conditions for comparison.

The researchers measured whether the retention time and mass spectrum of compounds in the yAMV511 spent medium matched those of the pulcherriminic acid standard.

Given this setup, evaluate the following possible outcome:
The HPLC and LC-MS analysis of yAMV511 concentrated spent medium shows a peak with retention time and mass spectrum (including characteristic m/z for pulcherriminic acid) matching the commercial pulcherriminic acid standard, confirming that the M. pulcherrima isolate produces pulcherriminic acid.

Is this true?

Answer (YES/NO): YES